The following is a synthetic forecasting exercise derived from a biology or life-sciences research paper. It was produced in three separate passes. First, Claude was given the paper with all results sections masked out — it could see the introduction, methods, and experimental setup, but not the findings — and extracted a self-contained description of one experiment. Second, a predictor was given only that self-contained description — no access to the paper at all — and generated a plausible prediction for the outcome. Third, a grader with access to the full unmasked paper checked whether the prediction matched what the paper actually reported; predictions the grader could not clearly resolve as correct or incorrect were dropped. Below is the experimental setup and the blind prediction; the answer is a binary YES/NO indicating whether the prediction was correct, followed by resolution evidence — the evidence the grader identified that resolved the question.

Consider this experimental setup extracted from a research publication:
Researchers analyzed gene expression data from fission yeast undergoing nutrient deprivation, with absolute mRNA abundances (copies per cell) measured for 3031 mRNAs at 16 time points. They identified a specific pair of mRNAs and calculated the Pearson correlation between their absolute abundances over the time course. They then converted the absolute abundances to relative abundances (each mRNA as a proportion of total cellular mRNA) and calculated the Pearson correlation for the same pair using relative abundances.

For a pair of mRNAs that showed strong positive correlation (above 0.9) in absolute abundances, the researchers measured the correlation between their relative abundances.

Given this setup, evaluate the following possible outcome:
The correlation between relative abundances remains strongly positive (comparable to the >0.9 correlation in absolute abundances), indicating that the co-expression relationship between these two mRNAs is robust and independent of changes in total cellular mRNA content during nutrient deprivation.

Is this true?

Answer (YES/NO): NO